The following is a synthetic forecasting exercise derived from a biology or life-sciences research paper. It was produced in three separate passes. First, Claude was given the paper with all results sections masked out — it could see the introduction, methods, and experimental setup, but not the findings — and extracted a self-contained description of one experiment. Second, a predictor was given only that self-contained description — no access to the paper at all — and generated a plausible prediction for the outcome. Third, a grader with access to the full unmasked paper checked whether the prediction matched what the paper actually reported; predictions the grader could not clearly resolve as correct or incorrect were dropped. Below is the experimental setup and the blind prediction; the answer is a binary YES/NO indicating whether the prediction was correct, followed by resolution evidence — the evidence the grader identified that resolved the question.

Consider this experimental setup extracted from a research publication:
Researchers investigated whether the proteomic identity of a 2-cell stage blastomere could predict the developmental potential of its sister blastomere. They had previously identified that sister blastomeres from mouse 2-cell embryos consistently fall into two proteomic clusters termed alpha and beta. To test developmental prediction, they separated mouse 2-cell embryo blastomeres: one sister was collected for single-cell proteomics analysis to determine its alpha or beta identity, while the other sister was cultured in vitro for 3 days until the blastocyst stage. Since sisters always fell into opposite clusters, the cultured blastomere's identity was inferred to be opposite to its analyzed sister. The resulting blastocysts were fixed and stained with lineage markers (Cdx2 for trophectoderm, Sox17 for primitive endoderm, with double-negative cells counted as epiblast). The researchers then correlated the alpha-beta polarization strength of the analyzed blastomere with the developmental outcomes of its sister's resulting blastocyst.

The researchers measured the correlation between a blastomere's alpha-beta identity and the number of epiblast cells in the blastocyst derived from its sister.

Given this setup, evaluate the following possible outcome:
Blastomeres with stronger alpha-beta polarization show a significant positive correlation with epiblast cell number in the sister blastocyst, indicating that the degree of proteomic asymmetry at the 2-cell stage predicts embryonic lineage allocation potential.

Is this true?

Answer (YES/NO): YES